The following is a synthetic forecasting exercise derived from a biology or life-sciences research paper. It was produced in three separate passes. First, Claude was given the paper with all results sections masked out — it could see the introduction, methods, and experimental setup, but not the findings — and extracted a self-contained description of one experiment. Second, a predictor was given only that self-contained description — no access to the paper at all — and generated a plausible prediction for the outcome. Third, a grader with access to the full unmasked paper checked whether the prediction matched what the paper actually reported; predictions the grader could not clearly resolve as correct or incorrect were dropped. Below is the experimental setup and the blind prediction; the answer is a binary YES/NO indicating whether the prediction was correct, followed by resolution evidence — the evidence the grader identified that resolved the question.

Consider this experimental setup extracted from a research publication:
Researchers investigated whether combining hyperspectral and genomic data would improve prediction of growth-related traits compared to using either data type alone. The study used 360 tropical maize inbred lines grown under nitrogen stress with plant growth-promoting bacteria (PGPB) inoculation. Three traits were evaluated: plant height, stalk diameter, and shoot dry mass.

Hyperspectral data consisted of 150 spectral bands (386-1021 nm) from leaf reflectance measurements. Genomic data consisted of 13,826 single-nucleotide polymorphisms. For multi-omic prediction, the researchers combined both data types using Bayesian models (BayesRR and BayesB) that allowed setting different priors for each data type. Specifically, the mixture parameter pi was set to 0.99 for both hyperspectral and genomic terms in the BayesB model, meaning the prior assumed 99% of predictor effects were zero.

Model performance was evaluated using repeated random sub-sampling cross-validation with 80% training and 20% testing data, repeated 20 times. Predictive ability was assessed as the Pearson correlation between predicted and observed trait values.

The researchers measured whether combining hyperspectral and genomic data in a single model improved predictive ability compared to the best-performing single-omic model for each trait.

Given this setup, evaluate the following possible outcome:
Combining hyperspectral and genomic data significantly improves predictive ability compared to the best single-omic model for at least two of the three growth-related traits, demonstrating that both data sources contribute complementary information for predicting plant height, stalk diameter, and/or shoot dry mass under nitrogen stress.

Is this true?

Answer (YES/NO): NO